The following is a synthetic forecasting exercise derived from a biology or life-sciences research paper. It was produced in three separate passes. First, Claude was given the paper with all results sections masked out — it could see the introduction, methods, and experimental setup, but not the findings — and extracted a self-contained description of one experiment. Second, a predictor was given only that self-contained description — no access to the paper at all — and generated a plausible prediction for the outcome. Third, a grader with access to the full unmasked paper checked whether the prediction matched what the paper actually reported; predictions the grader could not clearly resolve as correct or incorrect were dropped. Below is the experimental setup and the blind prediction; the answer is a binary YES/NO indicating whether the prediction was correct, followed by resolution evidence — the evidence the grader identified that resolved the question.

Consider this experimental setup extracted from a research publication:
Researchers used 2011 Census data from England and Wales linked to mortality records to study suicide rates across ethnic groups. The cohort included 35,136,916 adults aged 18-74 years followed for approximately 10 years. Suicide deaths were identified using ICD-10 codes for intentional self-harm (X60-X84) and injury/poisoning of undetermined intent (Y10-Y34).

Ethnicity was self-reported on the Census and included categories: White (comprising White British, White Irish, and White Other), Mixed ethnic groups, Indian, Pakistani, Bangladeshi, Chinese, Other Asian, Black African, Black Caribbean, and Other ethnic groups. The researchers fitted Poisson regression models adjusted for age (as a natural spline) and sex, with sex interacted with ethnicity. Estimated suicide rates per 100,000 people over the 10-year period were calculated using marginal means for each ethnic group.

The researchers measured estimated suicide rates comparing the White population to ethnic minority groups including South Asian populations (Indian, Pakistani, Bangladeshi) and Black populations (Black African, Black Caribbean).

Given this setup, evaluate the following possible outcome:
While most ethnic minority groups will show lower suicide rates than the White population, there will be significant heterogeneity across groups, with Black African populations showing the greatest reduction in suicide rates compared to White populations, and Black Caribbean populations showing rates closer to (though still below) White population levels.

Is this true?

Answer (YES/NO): NO